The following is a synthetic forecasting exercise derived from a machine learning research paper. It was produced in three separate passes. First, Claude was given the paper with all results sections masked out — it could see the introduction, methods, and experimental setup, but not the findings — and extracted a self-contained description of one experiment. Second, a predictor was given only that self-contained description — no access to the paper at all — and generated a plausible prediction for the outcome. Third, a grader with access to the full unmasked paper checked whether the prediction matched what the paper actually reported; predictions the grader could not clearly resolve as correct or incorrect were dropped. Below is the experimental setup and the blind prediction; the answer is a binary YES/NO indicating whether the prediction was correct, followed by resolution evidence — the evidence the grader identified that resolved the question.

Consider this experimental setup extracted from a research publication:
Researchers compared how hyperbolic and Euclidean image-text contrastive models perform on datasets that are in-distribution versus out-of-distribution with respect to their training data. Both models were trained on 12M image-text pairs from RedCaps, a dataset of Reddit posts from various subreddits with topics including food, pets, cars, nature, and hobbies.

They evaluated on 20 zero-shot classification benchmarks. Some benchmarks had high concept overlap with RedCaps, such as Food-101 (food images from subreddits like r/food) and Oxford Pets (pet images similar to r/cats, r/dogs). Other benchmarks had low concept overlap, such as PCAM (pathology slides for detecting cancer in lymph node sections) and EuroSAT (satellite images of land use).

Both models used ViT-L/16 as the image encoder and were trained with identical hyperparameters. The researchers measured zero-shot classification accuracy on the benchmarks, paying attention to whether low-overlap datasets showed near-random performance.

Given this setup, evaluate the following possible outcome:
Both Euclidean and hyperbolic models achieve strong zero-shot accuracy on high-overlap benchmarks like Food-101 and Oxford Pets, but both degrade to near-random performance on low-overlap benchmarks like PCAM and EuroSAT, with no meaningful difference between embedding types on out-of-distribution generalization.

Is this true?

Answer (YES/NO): YES